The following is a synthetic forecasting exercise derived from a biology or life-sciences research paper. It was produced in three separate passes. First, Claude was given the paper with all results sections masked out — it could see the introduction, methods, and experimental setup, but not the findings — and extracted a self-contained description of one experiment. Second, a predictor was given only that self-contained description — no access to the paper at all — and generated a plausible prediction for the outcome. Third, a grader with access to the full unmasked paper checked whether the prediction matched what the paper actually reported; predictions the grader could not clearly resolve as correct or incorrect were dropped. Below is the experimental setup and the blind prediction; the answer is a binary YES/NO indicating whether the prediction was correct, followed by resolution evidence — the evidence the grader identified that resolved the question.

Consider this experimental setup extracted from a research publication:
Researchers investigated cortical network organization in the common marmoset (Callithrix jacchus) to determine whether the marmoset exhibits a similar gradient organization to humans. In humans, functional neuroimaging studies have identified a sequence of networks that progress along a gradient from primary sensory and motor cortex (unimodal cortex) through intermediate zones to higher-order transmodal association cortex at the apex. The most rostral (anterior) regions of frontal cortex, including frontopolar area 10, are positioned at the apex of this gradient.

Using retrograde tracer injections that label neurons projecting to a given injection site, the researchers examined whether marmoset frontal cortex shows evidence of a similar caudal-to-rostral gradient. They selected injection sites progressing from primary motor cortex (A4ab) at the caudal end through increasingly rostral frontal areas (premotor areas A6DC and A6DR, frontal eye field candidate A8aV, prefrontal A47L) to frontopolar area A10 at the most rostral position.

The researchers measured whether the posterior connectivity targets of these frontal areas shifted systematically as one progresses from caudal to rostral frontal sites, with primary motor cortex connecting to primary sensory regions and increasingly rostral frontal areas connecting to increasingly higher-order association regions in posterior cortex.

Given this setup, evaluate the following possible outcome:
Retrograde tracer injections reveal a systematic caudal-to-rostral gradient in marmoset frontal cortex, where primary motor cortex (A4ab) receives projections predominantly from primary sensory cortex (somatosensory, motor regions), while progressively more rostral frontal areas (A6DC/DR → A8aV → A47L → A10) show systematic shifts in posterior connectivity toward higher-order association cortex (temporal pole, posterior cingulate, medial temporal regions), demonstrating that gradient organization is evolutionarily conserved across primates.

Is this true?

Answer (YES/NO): YES